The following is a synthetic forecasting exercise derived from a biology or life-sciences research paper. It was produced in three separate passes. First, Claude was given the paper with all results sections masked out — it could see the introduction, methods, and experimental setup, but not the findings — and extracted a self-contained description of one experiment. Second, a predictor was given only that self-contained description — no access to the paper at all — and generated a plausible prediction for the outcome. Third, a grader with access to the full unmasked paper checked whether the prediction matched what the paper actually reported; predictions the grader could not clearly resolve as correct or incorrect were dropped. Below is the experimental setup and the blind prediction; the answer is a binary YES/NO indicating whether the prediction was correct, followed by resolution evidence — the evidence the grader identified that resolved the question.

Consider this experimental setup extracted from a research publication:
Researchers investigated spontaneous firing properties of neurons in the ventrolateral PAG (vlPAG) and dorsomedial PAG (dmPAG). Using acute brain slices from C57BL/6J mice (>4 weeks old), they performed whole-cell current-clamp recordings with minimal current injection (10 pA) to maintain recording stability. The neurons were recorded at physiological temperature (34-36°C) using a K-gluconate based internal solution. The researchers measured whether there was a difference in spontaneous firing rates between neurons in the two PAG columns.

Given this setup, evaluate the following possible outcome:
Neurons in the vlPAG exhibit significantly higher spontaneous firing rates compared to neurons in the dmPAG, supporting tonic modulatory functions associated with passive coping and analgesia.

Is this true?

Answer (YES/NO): NO